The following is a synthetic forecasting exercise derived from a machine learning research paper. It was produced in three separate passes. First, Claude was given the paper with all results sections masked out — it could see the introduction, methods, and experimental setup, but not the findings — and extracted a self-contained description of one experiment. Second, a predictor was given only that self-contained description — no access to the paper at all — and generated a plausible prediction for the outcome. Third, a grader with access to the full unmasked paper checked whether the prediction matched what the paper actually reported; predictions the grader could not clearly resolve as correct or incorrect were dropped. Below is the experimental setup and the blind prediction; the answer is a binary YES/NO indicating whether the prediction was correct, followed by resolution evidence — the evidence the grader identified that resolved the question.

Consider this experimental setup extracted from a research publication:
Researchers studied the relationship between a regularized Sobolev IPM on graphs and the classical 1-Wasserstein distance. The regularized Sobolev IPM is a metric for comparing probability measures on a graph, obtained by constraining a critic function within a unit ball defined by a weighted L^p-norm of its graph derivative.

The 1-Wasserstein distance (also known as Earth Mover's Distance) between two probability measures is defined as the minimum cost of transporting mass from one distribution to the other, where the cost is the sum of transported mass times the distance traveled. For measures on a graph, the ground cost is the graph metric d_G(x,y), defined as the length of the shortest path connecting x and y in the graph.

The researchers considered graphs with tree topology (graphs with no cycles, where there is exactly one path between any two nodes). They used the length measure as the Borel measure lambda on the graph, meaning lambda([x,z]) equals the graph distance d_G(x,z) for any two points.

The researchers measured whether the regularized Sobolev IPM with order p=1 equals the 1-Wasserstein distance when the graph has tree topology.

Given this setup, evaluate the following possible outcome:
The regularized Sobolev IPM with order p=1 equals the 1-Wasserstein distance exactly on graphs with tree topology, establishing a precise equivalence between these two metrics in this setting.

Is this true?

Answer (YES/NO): YES